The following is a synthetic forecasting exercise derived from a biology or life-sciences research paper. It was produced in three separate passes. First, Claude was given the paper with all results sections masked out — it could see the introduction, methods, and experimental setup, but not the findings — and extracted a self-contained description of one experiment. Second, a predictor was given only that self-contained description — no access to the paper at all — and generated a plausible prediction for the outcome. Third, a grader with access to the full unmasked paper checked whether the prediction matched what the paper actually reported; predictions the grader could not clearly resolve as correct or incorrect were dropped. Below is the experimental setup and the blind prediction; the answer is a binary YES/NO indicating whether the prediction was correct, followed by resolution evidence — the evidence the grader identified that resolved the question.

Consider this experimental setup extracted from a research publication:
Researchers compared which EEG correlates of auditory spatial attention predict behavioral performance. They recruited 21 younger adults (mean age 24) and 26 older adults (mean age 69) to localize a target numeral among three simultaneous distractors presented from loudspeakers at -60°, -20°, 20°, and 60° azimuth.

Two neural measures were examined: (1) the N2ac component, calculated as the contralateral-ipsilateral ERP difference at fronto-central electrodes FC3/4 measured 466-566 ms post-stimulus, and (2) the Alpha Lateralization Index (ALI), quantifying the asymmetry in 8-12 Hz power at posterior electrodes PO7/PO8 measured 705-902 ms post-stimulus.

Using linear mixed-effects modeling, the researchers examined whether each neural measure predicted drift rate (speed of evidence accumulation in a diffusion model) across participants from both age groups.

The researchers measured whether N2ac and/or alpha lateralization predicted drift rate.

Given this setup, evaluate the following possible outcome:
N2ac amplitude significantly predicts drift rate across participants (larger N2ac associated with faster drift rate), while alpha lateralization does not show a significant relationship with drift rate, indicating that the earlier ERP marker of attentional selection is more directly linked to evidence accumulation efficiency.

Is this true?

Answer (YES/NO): YES